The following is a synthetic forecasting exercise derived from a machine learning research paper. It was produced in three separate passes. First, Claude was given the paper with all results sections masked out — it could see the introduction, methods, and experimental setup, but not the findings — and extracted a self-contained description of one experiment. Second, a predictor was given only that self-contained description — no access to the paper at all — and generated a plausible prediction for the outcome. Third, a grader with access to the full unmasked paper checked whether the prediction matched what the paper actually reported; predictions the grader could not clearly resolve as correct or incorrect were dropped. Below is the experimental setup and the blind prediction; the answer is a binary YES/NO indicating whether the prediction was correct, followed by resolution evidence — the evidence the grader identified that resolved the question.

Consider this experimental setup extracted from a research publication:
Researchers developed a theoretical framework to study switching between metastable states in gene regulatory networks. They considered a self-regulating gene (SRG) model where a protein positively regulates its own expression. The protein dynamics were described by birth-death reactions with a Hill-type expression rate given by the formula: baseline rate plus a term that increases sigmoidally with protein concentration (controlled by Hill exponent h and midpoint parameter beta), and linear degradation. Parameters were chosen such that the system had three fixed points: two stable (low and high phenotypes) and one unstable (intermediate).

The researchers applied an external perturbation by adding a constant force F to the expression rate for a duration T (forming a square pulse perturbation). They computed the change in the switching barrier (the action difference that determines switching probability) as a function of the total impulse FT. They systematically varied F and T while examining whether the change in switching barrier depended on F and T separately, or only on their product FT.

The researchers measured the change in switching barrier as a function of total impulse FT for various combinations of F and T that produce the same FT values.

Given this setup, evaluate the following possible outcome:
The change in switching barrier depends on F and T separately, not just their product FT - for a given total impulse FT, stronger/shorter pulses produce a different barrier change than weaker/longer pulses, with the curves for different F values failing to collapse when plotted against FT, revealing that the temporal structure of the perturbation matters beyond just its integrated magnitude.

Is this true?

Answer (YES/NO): NO